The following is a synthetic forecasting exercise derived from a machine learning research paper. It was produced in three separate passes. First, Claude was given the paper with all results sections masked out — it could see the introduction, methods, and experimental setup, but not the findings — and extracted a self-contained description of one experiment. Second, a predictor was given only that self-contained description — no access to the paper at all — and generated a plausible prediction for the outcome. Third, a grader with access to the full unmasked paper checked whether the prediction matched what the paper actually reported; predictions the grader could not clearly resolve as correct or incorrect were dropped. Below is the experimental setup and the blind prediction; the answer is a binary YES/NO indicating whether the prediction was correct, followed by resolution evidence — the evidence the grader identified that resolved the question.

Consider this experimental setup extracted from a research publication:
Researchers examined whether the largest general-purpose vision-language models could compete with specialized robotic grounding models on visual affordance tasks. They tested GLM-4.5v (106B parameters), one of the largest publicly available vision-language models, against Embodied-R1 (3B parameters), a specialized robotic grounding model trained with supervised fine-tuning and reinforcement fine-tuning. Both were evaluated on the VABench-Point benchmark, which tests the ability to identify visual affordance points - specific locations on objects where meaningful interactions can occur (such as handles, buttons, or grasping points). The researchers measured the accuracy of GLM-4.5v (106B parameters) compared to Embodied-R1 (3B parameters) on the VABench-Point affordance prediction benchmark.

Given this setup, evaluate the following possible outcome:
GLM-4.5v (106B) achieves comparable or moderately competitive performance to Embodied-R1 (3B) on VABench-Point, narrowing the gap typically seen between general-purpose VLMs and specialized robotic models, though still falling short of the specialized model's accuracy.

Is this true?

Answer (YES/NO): NO